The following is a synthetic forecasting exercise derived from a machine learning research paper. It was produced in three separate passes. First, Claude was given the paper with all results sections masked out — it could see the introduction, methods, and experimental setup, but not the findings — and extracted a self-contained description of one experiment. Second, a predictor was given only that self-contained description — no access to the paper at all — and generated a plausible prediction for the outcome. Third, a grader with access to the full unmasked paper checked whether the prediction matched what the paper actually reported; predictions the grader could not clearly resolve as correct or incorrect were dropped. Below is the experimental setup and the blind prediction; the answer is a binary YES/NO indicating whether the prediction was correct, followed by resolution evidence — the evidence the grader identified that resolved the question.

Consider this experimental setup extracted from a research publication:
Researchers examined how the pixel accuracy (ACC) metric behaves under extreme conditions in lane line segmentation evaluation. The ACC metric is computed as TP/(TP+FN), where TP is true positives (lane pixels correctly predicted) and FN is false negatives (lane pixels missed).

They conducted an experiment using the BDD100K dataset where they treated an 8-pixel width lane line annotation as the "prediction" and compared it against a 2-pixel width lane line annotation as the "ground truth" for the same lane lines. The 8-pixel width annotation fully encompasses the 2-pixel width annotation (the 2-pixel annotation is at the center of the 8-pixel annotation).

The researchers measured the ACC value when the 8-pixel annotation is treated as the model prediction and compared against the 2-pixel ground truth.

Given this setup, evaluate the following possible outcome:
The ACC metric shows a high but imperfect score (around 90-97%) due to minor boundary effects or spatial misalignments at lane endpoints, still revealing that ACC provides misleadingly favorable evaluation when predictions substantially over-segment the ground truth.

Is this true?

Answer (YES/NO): NO